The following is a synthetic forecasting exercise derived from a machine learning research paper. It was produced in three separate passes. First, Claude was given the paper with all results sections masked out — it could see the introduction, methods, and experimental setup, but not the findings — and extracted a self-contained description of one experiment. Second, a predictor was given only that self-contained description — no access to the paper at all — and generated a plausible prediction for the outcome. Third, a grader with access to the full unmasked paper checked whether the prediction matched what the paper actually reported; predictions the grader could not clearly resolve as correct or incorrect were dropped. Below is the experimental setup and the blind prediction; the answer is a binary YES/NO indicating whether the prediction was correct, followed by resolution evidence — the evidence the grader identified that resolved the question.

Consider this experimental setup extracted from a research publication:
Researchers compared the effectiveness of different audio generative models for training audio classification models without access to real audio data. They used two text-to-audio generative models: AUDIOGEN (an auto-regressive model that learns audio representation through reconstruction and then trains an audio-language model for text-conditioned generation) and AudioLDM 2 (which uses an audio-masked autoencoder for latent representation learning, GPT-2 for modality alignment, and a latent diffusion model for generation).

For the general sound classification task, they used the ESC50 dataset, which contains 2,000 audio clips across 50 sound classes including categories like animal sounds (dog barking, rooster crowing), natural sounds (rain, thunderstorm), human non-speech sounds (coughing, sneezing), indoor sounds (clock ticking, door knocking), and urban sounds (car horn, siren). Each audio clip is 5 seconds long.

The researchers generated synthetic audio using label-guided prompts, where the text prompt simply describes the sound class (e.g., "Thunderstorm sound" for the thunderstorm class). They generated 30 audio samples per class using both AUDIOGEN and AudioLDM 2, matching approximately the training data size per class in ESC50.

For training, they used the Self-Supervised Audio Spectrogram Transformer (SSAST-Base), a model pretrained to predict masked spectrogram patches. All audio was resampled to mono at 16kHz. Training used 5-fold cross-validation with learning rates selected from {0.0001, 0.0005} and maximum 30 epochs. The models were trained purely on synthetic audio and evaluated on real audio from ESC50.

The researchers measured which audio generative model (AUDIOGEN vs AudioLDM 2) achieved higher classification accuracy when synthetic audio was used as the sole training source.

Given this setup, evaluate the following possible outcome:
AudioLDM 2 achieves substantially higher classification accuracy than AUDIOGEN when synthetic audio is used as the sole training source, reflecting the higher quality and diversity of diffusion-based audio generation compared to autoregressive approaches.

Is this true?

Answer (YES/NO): NO